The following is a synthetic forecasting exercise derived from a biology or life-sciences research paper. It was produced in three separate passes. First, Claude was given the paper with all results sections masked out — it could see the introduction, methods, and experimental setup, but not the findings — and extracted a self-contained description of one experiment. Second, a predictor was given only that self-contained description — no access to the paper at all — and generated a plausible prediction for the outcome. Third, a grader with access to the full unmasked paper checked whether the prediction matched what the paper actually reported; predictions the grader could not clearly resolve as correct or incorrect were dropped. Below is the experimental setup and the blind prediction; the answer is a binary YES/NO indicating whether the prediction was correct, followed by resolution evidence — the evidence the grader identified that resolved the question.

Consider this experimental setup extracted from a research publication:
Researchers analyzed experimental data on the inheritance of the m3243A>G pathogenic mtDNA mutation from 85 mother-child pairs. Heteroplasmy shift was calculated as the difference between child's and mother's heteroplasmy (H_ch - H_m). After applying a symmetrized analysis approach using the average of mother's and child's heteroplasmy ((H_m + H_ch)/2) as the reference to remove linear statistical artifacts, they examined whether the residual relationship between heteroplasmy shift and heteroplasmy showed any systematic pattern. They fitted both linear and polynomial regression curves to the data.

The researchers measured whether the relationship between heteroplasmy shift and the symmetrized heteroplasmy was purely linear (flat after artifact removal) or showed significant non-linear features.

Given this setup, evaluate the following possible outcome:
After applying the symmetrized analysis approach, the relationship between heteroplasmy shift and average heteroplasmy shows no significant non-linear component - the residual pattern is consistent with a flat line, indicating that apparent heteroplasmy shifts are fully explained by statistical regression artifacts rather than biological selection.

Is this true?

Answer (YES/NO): NO